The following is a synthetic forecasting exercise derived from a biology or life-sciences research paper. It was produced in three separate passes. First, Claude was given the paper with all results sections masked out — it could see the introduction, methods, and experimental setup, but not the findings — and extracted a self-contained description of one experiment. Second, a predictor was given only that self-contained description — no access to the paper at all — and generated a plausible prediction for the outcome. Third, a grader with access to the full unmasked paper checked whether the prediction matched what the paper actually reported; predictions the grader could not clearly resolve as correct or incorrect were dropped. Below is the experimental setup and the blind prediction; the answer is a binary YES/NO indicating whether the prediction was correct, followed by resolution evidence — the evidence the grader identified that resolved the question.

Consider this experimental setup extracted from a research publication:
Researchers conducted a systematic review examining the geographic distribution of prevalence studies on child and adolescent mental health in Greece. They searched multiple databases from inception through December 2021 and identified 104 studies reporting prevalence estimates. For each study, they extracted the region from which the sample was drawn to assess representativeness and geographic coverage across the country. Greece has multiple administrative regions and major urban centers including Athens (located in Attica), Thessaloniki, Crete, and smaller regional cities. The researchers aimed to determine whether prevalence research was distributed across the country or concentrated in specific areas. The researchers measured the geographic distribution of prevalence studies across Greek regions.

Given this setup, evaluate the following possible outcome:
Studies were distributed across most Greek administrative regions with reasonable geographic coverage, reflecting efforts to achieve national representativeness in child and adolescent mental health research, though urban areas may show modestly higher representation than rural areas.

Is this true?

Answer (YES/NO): NO